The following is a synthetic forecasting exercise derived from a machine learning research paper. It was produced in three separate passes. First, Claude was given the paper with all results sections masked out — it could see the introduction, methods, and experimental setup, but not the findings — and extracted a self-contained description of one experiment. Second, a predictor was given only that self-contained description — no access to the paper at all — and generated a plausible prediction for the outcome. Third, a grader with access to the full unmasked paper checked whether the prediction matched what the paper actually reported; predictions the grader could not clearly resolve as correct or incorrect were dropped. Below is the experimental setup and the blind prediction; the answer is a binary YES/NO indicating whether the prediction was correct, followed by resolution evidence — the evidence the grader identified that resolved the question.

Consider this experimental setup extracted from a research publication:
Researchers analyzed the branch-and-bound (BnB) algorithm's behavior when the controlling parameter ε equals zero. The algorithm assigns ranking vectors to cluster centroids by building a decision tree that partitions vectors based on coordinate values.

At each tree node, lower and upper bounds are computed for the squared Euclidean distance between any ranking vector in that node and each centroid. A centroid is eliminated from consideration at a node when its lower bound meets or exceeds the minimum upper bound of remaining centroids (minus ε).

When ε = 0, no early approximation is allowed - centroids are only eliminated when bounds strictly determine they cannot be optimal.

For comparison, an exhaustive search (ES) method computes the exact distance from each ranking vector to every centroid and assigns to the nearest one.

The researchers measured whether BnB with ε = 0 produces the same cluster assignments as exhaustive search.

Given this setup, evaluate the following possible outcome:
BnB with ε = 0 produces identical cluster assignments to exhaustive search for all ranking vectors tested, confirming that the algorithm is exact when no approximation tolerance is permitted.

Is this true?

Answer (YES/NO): YES